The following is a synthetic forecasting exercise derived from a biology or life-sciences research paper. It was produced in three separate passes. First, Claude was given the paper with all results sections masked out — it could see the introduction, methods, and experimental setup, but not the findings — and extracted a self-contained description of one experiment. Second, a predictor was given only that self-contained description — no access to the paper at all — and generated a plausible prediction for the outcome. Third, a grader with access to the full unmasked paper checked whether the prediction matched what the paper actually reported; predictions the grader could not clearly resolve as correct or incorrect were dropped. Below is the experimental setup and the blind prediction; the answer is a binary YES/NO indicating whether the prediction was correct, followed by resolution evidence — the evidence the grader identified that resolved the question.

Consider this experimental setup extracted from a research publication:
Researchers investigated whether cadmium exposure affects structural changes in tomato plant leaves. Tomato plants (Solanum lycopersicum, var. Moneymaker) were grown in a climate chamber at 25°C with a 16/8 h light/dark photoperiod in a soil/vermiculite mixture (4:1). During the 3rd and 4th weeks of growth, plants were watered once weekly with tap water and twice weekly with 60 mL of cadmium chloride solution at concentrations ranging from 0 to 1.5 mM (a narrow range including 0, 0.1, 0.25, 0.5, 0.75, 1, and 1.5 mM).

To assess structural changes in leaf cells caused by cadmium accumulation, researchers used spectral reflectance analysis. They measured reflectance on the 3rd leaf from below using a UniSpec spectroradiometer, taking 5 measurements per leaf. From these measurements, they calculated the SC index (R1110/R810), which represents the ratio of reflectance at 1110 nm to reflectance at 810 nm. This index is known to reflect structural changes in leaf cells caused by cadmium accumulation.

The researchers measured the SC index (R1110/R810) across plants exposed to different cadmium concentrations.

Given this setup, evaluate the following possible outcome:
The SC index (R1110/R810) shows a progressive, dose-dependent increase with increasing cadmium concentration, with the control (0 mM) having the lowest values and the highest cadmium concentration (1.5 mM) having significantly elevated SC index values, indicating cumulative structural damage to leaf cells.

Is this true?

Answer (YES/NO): NO